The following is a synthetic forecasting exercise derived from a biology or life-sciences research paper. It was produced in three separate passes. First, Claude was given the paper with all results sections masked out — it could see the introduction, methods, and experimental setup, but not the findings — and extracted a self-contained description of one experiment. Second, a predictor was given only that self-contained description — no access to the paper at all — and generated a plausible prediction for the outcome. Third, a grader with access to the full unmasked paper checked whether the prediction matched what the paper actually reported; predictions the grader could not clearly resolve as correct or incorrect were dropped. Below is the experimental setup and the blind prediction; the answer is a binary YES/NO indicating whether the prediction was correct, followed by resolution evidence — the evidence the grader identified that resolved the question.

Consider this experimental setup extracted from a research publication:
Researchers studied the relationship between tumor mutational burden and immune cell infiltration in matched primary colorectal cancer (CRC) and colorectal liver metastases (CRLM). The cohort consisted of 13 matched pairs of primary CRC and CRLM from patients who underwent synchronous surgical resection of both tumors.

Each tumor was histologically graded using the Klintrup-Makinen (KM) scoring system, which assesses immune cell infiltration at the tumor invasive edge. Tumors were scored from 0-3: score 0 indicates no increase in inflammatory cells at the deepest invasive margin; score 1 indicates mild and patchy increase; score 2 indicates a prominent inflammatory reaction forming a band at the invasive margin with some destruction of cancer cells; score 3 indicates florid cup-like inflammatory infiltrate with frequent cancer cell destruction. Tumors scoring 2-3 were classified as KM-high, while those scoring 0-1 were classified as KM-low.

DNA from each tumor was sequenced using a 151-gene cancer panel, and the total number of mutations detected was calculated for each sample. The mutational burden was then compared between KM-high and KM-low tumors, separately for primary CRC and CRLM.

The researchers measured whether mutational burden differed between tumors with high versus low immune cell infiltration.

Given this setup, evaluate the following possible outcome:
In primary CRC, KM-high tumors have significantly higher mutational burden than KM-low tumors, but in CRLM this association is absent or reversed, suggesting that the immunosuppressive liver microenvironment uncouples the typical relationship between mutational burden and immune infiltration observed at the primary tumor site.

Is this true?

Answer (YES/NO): NO